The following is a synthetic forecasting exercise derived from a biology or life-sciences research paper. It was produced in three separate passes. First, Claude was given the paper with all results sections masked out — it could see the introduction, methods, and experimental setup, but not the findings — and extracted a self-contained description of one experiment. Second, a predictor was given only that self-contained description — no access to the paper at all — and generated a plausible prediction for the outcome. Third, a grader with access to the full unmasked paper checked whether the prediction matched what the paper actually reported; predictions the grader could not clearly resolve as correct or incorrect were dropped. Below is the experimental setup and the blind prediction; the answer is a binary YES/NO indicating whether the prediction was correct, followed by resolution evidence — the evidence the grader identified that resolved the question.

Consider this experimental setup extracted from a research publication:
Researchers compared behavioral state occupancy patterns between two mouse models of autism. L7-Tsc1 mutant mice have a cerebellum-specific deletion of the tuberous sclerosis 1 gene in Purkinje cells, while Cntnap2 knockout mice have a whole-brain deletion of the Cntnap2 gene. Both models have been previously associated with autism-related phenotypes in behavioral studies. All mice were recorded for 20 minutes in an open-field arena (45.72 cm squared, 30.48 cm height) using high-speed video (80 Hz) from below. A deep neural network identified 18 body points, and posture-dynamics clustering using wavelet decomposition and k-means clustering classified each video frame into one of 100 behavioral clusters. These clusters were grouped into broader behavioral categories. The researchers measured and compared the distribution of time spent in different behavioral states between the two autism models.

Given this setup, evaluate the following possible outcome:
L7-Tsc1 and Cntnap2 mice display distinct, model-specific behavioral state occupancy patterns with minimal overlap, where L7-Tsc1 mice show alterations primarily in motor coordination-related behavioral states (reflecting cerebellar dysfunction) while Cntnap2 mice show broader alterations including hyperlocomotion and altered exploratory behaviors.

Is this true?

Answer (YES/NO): NO